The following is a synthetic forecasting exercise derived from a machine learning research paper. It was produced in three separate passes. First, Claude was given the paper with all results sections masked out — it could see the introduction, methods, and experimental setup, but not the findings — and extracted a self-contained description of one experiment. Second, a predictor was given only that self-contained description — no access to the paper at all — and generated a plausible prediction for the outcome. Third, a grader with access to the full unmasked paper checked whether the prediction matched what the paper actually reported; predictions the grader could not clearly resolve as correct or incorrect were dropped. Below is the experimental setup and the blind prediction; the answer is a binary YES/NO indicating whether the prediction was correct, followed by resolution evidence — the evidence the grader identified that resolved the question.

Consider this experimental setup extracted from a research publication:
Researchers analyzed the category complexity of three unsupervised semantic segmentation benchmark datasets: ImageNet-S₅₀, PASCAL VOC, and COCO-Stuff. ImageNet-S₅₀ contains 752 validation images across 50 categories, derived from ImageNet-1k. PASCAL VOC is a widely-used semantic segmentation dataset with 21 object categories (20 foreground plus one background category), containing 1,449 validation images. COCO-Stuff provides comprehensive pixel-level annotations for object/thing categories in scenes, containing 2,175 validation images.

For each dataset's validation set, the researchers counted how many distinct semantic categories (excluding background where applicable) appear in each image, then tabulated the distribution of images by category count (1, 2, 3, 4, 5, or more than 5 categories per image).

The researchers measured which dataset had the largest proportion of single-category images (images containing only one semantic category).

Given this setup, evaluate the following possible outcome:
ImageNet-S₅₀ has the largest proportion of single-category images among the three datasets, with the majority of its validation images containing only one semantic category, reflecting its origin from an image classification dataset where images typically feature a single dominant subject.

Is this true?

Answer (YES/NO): YES